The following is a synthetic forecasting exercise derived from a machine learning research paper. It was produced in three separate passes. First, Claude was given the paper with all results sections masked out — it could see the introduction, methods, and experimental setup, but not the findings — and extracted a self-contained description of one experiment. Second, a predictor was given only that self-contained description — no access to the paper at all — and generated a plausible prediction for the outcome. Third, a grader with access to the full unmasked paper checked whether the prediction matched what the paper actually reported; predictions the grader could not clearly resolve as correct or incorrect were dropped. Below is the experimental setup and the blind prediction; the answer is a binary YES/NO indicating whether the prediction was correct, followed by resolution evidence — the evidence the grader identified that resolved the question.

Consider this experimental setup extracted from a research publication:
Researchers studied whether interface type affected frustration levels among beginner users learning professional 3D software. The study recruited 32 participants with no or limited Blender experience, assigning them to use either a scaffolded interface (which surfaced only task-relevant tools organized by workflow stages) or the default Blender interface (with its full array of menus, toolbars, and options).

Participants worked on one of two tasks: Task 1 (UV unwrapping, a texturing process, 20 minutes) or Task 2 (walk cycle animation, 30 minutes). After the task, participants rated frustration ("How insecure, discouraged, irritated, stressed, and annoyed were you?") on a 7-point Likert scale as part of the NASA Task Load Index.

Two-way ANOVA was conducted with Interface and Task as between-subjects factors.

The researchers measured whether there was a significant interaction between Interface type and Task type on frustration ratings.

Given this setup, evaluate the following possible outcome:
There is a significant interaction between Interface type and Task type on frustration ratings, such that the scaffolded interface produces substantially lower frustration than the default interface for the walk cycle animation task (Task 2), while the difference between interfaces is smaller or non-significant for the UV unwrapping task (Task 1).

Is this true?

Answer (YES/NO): NO